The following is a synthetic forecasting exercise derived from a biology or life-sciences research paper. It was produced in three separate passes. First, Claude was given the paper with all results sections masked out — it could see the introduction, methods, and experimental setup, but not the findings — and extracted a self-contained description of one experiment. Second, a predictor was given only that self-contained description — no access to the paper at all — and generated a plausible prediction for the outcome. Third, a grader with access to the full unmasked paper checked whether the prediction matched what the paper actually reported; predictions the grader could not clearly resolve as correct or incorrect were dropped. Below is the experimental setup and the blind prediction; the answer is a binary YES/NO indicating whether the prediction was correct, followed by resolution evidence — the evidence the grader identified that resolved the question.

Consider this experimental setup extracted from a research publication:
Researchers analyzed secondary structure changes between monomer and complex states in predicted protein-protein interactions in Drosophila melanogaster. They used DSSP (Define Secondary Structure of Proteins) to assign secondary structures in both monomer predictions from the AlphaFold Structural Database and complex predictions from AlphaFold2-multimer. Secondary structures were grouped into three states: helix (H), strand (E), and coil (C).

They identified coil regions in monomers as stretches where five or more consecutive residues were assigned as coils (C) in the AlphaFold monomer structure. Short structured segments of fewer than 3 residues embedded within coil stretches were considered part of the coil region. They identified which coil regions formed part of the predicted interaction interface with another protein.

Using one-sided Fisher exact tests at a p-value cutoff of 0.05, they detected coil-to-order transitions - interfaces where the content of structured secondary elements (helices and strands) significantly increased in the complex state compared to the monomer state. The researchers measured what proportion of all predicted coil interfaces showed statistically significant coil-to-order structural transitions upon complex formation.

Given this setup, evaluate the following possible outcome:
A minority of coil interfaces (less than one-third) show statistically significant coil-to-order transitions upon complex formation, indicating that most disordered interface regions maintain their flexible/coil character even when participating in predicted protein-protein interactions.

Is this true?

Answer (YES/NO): YES